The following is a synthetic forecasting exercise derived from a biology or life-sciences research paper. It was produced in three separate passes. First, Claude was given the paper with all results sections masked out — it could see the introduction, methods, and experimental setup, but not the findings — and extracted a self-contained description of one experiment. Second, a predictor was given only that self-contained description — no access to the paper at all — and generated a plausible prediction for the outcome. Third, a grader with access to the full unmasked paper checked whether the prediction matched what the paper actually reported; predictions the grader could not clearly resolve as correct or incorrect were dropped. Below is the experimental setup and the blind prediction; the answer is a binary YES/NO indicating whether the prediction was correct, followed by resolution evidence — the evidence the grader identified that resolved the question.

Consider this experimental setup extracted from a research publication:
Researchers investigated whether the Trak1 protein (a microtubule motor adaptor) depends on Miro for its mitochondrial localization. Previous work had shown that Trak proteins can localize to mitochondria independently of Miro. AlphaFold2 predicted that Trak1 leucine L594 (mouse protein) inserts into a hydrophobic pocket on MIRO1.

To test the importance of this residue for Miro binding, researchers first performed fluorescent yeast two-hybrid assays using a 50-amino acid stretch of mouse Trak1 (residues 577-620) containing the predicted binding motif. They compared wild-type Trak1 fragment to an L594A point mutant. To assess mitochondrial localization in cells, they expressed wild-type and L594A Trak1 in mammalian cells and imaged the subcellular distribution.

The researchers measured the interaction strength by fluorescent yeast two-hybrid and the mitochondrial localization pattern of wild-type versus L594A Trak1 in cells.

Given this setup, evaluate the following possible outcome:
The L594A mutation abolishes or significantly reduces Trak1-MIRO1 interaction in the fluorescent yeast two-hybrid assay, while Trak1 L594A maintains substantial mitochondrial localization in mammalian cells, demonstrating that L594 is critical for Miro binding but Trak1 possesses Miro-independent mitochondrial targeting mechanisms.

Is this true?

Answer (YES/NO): YES